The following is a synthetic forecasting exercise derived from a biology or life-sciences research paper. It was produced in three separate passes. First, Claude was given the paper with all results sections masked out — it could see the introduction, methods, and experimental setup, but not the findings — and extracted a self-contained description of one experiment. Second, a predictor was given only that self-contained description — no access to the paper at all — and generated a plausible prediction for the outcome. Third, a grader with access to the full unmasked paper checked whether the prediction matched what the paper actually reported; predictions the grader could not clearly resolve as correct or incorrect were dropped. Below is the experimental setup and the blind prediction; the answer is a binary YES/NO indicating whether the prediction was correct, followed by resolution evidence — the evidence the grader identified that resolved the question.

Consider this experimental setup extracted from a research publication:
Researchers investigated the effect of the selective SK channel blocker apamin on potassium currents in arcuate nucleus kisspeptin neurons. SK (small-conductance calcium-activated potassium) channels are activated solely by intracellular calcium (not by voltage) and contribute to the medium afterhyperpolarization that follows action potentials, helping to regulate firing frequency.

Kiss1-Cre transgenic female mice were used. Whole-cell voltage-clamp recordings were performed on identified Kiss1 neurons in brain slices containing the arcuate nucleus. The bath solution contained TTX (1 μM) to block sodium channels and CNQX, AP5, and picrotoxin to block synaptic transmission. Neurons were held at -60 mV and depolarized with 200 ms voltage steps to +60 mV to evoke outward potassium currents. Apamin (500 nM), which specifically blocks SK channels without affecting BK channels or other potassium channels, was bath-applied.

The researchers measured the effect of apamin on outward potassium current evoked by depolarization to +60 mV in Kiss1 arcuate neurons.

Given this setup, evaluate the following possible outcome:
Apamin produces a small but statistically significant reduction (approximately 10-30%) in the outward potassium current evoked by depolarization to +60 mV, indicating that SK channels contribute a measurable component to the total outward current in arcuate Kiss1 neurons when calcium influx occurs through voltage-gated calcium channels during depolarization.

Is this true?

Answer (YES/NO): NO